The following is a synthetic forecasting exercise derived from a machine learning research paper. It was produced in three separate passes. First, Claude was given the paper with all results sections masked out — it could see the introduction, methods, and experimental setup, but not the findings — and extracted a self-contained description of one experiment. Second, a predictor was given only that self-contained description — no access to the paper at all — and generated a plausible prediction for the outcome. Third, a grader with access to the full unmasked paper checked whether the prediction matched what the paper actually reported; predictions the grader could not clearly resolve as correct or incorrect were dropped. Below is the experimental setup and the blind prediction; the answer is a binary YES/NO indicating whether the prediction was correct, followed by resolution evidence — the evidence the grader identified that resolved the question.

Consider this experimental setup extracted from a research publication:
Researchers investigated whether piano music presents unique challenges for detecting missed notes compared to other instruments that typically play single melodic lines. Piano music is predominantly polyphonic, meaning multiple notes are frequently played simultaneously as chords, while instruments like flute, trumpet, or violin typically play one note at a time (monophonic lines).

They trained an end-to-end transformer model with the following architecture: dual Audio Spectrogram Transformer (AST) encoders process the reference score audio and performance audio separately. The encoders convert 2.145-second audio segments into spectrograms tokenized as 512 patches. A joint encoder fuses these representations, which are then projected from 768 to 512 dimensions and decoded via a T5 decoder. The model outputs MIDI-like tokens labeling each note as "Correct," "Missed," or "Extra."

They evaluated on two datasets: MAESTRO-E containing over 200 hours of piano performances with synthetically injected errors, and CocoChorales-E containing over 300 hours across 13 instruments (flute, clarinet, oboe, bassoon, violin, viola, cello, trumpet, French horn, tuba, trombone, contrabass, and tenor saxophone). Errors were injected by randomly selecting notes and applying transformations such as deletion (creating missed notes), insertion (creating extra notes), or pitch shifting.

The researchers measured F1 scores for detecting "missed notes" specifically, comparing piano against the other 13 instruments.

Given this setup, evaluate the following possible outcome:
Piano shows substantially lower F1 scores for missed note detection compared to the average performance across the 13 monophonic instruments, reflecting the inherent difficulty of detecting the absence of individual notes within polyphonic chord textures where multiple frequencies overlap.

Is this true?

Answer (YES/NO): YES